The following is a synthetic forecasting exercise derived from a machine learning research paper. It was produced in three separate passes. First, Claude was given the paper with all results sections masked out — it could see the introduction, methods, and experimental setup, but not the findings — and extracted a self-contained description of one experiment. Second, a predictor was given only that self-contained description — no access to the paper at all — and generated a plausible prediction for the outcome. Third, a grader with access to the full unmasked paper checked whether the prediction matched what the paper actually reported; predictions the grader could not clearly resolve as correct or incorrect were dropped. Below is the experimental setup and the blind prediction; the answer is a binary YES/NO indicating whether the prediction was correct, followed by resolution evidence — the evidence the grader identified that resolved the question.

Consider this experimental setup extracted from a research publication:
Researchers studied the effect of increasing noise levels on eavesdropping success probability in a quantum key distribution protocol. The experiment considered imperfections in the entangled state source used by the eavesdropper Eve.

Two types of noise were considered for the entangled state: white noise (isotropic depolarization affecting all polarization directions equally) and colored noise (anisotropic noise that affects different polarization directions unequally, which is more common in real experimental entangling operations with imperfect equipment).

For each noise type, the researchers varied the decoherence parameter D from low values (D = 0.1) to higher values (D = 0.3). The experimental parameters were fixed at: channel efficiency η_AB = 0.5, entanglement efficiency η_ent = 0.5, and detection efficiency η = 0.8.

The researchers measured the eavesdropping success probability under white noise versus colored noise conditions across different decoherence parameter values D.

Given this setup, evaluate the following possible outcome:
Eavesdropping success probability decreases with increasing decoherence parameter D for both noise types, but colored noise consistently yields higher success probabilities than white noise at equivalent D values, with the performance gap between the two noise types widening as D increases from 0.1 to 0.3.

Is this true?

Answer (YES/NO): NO